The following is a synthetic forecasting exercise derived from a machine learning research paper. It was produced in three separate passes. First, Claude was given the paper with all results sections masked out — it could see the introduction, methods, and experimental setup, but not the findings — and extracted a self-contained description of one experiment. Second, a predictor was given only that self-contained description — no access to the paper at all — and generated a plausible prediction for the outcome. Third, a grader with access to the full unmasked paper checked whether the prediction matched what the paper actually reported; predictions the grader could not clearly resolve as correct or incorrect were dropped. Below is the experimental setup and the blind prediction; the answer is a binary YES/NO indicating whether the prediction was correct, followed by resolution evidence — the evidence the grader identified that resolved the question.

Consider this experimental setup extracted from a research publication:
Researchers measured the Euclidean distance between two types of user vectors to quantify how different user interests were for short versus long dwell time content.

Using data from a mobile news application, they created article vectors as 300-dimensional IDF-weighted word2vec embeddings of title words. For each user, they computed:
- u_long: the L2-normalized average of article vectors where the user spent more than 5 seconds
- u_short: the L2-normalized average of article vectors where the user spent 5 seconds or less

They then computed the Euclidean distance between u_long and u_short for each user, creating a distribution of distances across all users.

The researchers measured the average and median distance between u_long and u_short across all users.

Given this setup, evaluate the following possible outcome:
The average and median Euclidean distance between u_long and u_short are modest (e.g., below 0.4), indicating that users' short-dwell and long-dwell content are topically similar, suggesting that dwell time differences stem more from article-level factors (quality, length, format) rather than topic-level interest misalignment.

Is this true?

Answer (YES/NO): NO